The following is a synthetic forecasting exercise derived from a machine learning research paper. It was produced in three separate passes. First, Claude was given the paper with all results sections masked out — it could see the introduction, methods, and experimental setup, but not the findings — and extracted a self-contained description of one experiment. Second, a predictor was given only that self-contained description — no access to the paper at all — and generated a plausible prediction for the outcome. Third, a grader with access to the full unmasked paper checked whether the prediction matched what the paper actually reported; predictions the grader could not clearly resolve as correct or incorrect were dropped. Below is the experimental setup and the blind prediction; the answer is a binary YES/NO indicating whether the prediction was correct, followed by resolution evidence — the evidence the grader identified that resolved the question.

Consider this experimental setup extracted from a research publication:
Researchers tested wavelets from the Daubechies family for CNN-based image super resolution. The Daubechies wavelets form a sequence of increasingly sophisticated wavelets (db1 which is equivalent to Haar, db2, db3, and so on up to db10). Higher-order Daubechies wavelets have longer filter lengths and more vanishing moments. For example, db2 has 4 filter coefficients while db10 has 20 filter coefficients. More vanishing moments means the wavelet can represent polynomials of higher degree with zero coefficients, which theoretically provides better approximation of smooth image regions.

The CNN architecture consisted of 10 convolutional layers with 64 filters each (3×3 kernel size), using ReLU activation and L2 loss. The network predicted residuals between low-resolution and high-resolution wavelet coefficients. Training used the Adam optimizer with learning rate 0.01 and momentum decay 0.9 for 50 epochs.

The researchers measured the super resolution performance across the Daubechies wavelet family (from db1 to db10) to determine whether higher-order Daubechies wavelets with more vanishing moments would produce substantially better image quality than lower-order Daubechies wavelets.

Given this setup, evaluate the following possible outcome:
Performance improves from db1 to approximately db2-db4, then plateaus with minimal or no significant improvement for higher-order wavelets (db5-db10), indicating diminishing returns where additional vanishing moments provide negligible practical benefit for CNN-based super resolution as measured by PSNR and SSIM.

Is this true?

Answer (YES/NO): NO